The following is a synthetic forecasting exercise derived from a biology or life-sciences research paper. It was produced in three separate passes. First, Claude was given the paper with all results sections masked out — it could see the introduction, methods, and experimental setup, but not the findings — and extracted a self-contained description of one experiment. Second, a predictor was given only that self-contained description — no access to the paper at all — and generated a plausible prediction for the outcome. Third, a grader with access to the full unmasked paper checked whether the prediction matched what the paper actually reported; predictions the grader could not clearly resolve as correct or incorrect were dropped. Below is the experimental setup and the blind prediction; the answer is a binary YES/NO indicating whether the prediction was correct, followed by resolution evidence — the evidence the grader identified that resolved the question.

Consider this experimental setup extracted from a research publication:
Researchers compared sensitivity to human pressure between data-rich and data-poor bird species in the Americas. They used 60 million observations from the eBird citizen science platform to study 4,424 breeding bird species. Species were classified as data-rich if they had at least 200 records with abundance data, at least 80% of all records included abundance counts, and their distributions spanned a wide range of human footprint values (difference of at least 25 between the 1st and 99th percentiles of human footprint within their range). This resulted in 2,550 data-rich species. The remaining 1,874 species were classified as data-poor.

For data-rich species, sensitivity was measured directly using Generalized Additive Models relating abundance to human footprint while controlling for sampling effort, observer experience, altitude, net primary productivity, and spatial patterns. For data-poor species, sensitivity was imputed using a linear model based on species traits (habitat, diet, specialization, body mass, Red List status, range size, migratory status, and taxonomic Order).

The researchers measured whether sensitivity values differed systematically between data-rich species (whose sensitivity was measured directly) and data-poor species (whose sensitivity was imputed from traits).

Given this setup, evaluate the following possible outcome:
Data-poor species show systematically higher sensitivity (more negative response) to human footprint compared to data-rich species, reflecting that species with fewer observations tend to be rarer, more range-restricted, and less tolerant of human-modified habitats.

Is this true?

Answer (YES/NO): YES